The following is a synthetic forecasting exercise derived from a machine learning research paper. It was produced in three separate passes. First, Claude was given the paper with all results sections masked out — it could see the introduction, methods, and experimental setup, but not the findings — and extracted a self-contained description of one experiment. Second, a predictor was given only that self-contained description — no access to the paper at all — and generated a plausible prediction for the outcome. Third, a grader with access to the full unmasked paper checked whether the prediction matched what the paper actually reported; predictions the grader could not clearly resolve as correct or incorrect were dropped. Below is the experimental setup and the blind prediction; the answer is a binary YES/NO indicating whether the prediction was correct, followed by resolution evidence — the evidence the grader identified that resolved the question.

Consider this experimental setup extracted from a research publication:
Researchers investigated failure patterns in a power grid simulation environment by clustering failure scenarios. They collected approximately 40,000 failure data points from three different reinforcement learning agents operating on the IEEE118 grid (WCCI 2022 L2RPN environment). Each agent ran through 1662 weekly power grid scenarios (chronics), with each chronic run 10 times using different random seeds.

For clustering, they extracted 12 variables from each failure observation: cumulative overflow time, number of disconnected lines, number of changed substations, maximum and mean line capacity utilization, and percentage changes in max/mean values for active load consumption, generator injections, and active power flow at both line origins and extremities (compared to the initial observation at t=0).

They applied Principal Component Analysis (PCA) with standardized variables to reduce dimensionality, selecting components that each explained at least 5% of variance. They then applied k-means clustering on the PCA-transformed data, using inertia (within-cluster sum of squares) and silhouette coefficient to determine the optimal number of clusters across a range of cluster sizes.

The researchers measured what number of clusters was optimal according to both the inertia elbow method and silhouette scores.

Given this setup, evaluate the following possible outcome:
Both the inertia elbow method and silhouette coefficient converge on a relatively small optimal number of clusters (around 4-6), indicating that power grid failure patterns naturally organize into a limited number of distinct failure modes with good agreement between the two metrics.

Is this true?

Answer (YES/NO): YES